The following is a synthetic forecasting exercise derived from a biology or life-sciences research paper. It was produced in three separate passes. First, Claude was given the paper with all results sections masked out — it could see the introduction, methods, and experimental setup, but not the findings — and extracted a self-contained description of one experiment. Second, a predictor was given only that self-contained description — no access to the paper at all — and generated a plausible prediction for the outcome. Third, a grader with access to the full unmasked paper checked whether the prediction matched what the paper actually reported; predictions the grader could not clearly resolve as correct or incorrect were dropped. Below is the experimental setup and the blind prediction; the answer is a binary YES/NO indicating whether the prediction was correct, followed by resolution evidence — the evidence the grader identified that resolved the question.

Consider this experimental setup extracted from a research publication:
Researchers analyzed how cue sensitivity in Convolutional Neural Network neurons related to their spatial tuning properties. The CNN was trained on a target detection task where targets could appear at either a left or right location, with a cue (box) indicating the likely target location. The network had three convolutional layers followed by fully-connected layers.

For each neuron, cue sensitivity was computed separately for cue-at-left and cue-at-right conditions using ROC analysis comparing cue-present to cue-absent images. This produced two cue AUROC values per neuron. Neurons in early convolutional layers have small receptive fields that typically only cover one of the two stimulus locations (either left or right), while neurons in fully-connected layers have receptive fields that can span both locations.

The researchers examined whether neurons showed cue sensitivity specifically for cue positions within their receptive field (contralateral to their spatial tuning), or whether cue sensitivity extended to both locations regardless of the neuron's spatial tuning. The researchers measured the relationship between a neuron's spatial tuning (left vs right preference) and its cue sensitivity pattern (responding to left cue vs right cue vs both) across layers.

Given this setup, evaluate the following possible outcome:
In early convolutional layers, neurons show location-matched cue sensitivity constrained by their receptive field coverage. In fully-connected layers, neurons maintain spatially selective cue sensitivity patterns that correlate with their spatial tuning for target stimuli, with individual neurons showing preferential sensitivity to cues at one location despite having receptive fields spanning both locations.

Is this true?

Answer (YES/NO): NO